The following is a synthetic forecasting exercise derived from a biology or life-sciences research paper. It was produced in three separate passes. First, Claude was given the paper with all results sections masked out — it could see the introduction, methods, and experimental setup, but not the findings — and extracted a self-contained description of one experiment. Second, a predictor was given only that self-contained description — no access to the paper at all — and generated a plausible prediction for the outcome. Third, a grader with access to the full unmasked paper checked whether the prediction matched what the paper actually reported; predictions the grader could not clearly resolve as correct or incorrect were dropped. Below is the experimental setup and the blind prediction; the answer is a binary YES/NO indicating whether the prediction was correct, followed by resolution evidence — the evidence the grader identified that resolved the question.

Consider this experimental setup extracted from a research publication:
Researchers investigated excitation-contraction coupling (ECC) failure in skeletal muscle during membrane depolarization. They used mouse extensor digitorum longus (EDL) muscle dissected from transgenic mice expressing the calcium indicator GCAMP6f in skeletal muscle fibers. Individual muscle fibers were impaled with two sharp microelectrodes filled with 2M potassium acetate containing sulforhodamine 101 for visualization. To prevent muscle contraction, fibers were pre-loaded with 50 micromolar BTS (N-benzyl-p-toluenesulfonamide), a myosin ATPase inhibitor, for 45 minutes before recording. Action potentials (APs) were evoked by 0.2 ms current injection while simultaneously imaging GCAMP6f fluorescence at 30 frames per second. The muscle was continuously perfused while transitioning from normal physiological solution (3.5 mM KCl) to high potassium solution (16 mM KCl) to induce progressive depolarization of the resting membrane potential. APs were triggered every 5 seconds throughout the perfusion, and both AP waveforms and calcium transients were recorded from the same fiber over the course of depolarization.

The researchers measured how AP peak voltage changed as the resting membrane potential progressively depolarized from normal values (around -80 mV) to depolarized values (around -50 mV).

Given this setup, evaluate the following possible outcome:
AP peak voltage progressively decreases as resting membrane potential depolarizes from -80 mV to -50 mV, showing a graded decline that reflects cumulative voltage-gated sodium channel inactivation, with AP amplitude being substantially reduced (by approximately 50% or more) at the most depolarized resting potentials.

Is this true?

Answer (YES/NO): YES